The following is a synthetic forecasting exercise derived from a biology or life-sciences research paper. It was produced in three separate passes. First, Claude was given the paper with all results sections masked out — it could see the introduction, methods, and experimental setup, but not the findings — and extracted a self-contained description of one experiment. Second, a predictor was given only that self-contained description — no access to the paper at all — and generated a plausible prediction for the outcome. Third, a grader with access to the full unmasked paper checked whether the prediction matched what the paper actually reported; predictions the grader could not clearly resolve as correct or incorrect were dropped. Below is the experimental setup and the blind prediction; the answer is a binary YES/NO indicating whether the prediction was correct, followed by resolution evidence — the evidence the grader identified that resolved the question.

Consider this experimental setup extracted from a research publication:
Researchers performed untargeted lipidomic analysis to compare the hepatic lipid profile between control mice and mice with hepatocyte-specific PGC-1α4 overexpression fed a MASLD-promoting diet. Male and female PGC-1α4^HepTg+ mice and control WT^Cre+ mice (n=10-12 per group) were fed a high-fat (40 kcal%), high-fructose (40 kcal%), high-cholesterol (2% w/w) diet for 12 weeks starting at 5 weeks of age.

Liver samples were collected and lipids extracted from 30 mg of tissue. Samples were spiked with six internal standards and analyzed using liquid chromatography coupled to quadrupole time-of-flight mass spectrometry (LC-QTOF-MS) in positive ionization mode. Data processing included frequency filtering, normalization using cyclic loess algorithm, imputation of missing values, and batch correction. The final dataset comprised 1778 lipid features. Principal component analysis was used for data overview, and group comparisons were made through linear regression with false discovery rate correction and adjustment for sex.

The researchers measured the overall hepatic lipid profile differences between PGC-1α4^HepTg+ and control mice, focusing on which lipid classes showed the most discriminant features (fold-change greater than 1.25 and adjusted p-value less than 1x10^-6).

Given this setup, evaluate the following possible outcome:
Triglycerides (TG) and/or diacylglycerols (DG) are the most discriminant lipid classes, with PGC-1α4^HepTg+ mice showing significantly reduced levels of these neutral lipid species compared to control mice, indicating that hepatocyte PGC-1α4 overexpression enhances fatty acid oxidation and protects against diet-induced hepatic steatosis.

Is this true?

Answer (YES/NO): NO